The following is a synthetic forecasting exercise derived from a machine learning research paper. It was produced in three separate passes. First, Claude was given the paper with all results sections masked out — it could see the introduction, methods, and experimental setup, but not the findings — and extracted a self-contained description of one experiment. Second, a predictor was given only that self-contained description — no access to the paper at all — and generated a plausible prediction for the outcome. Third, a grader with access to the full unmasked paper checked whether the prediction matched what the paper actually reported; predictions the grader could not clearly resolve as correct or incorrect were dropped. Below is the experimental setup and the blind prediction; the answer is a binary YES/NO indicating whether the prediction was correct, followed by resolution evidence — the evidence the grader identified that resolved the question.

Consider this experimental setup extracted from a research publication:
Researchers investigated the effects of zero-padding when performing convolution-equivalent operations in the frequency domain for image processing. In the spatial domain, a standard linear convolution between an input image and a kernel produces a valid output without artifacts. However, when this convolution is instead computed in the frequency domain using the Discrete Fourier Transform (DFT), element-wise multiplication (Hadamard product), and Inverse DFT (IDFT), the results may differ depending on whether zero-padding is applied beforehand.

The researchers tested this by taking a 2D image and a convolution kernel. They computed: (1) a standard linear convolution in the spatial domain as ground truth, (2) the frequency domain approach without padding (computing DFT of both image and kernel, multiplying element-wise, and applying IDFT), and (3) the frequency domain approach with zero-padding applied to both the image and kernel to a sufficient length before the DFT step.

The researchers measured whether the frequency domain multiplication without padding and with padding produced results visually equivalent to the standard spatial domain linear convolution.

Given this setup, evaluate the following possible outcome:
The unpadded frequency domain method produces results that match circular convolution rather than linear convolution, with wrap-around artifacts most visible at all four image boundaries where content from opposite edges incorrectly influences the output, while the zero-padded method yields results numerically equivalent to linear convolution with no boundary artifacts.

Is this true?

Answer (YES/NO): NO